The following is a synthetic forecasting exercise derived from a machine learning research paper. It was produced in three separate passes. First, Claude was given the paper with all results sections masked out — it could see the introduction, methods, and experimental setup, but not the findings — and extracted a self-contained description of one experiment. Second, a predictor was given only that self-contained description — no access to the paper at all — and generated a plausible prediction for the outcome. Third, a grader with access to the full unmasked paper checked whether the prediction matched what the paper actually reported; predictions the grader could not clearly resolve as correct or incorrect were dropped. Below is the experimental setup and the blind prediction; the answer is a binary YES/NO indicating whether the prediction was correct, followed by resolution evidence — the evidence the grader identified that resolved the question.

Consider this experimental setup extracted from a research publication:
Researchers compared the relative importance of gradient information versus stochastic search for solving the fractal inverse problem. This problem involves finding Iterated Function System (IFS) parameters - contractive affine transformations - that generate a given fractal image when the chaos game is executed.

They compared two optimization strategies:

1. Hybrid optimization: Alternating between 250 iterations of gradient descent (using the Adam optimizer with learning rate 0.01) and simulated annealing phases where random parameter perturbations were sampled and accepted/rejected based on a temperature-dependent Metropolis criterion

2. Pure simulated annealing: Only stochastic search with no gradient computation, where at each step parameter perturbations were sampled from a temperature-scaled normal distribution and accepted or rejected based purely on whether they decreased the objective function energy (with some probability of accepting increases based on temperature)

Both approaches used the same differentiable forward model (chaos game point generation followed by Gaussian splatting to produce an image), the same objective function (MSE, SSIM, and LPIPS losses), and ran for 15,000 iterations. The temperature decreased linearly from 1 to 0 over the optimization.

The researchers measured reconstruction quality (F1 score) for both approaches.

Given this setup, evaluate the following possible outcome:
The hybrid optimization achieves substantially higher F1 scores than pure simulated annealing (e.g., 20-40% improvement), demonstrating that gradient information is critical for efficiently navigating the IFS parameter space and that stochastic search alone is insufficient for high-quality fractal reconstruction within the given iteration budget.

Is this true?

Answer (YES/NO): YES